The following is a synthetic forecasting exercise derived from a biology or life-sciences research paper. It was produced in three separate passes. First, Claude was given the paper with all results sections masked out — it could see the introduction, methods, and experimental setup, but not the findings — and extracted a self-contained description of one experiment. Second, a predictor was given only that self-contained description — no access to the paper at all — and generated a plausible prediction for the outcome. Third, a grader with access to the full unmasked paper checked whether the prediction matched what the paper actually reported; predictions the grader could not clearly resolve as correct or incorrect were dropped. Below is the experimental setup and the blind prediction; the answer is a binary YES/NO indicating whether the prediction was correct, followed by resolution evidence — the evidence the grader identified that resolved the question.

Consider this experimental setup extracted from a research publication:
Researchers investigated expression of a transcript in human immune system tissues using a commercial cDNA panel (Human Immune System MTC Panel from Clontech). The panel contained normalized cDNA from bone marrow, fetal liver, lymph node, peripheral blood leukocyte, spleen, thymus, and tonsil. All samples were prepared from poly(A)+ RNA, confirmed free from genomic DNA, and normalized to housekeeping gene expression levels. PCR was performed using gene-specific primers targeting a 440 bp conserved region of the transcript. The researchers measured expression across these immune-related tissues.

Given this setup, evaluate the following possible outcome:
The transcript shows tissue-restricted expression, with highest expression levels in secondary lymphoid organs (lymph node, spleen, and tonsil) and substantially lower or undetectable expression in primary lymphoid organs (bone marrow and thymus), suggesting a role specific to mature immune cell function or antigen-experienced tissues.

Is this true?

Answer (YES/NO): NO